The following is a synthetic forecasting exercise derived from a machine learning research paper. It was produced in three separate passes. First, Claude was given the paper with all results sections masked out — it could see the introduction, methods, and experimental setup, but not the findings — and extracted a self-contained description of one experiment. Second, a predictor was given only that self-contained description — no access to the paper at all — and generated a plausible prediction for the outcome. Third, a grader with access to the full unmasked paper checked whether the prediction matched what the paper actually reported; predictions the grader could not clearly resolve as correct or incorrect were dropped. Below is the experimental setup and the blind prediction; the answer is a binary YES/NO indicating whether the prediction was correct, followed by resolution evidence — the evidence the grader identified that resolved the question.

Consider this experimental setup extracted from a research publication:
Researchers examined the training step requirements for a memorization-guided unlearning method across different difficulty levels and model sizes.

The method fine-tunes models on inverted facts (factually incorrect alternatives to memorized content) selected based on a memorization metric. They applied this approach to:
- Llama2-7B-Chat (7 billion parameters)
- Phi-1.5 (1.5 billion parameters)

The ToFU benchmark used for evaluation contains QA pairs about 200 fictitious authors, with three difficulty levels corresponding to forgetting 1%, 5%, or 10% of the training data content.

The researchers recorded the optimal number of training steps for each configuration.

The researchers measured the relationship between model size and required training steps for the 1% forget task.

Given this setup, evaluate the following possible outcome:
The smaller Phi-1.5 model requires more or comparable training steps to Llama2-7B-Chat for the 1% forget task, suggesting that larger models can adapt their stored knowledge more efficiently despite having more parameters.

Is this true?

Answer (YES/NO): NO